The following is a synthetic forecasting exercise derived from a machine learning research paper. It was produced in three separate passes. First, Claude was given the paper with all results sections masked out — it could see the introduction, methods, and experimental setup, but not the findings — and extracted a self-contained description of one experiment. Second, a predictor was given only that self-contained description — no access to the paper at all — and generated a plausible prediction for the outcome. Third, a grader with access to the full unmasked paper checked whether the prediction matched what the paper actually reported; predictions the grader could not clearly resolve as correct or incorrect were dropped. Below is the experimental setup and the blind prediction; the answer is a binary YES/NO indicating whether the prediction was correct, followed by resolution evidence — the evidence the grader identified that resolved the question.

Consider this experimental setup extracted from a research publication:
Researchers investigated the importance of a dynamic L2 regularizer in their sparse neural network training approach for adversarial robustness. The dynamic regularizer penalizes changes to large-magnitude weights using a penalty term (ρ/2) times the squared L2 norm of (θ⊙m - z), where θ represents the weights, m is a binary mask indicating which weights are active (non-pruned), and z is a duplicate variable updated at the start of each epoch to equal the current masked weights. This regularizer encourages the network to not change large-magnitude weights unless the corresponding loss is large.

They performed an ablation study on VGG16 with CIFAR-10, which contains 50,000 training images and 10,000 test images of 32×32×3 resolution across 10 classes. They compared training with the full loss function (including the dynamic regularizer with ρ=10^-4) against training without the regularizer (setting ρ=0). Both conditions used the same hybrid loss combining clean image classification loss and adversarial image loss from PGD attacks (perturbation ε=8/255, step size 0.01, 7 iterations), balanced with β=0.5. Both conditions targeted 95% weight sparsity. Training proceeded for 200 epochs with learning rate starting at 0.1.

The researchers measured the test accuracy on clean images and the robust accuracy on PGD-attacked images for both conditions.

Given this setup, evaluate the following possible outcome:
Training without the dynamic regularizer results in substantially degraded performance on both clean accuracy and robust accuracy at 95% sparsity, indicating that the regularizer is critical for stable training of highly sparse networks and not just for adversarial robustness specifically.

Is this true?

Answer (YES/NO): NO